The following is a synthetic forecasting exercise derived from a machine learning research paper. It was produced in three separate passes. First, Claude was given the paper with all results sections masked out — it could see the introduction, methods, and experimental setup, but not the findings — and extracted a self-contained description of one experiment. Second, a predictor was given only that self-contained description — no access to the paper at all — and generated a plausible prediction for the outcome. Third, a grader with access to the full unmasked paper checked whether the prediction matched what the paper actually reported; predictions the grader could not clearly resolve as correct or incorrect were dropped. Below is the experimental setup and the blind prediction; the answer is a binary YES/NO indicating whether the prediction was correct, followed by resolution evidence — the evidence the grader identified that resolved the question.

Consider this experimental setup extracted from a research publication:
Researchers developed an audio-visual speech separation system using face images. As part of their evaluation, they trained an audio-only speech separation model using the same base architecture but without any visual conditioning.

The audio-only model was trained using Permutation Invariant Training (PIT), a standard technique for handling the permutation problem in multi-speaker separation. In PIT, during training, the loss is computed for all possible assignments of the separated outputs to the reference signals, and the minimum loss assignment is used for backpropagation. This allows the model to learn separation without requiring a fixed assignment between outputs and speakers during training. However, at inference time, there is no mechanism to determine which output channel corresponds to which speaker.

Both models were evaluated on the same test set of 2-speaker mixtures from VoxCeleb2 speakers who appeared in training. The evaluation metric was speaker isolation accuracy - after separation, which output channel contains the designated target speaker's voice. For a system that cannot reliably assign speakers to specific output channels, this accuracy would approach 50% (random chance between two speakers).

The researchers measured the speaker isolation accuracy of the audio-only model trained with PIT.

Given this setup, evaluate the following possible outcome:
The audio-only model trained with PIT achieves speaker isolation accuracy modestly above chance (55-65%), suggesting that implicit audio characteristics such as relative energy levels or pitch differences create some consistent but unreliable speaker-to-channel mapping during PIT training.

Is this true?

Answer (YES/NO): NO